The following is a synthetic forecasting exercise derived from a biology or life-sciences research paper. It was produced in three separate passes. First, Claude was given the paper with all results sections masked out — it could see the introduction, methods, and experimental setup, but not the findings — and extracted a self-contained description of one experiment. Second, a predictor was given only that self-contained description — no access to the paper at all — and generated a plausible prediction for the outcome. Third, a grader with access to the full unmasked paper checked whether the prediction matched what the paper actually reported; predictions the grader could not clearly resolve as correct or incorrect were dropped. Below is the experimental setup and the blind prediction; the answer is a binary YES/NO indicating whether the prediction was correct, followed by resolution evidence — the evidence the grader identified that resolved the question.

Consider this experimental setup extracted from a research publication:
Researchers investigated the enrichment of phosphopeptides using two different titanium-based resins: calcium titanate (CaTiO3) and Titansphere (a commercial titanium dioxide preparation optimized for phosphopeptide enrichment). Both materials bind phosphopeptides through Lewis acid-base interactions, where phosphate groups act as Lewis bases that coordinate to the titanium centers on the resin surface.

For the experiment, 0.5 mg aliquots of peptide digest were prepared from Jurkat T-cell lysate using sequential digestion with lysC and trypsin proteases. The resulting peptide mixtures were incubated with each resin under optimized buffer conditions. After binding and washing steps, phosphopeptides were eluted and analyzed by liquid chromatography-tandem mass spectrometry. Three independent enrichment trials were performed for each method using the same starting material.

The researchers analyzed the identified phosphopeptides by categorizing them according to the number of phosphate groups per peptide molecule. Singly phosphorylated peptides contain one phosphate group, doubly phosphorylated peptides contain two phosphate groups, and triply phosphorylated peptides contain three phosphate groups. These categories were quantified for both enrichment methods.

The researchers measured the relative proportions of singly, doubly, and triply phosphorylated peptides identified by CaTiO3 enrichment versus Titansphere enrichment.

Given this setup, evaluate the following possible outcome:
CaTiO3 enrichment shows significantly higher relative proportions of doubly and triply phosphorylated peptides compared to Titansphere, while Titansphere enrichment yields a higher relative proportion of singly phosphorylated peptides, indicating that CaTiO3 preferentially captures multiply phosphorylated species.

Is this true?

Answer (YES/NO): NO